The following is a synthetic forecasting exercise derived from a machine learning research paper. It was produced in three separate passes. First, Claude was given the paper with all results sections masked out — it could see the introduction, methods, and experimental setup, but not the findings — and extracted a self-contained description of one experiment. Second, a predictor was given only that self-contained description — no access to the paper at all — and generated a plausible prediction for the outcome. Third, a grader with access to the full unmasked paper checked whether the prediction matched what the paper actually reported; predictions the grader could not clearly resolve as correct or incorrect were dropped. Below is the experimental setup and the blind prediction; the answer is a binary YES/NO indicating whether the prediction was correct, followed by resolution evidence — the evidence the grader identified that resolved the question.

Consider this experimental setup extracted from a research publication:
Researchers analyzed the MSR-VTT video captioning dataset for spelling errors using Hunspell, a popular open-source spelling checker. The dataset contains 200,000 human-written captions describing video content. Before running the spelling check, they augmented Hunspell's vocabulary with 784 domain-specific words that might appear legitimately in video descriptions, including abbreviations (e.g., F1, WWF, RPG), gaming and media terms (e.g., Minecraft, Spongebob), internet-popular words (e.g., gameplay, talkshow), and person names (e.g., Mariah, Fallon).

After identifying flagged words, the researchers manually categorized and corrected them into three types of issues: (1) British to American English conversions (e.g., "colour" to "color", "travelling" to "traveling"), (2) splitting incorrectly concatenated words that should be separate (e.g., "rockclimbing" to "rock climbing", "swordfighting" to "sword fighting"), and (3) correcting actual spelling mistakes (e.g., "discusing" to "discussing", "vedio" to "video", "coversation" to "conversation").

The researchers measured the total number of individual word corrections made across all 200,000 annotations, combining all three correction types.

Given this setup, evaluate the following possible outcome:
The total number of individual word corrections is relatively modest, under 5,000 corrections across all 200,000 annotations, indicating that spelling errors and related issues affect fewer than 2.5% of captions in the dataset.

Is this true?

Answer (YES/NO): NO